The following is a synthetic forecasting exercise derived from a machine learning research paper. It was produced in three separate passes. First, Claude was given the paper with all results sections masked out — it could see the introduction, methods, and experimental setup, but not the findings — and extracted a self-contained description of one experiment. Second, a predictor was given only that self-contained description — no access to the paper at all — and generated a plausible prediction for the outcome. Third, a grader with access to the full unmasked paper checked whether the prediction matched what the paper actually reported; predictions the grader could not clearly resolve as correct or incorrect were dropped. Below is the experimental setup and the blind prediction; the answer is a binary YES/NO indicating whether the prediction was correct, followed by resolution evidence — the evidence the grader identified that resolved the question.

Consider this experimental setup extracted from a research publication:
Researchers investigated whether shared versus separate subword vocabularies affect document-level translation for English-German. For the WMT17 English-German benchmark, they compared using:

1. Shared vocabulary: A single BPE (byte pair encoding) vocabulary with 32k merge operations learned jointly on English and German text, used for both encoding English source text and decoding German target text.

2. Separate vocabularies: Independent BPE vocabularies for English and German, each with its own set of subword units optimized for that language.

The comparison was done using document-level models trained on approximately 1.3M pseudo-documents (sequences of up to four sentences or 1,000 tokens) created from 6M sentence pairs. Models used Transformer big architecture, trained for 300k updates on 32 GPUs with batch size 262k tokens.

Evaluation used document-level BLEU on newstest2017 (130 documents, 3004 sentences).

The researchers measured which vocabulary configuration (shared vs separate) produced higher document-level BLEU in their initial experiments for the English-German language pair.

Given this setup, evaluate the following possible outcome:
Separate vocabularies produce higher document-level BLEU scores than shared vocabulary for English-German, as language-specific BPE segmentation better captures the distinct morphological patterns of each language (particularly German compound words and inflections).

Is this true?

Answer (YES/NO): NO